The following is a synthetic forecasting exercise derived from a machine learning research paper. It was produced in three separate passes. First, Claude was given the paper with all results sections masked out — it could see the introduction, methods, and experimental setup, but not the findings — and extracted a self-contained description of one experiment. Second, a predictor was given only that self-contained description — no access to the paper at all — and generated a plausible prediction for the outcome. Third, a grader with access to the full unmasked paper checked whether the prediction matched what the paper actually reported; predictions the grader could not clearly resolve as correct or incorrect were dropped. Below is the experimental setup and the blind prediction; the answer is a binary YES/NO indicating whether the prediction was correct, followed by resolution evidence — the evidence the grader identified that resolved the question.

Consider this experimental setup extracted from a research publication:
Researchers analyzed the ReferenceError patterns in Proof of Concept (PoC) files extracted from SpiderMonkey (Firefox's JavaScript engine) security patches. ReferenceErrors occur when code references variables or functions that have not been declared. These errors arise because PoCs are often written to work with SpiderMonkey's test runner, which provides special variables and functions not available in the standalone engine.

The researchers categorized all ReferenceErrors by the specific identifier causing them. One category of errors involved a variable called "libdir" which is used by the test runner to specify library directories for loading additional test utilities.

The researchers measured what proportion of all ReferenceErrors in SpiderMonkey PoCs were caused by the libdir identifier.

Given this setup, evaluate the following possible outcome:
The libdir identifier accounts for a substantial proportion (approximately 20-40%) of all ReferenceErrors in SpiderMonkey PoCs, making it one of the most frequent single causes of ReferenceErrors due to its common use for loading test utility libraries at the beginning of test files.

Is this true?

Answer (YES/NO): NO